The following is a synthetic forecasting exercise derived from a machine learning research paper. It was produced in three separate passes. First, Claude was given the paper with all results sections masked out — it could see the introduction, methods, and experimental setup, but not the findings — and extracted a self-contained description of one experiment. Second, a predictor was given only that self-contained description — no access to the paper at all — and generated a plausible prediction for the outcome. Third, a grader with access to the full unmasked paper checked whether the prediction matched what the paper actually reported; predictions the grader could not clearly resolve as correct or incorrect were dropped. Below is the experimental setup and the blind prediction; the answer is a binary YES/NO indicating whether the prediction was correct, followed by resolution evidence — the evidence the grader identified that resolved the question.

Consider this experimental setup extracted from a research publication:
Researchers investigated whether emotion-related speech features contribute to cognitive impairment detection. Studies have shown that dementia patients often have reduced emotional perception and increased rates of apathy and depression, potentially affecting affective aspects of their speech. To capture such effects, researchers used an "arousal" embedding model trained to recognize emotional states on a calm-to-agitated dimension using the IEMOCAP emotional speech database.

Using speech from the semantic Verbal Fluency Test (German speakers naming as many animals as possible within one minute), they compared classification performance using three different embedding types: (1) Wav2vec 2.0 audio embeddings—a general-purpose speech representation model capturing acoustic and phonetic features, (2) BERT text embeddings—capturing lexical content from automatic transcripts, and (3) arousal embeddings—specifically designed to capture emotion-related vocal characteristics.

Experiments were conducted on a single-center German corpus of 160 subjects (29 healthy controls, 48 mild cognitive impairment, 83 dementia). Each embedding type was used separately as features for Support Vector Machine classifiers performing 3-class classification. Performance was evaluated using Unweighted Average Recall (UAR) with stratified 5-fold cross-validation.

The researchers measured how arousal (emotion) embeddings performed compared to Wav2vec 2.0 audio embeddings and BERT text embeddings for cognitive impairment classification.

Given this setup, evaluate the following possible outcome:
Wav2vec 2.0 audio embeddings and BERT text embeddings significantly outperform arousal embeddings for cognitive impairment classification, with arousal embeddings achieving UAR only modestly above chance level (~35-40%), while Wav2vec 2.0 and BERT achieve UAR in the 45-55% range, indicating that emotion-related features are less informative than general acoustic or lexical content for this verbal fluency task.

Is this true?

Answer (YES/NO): NO